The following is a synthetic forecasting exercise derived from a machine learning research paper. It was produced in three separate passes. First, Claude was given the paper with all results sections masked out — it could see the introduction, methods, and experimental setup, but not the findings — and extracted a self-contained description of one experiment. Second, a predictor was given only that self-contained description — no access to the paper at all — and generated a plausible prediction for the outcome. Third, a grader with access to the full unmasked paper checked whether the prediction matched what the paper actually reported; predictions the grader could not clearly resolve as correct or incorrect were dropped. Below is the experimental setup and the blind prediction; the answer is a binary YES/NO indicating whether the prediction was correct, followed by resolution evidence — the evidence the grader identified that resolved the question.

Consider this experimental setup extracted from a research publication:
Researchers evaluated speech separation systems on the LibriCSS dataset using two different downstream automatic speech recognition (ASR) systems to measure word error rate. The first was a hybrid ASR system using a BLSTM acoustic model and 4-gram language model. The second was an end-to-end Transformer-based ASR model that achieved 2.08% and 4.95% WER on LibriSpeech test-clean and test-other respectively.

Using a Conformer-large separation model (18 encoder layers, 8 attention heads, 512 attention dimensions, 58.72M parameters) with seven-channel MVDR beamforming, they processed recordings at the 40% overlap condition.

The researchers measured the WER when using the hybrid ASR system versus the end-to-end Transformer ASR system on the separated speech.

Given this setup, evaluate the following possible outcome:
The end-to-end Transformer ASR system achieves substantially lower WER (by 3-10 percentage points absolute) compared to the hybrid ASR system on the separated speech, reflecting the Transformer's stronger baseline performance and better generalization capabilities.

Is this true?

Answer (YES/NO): YES